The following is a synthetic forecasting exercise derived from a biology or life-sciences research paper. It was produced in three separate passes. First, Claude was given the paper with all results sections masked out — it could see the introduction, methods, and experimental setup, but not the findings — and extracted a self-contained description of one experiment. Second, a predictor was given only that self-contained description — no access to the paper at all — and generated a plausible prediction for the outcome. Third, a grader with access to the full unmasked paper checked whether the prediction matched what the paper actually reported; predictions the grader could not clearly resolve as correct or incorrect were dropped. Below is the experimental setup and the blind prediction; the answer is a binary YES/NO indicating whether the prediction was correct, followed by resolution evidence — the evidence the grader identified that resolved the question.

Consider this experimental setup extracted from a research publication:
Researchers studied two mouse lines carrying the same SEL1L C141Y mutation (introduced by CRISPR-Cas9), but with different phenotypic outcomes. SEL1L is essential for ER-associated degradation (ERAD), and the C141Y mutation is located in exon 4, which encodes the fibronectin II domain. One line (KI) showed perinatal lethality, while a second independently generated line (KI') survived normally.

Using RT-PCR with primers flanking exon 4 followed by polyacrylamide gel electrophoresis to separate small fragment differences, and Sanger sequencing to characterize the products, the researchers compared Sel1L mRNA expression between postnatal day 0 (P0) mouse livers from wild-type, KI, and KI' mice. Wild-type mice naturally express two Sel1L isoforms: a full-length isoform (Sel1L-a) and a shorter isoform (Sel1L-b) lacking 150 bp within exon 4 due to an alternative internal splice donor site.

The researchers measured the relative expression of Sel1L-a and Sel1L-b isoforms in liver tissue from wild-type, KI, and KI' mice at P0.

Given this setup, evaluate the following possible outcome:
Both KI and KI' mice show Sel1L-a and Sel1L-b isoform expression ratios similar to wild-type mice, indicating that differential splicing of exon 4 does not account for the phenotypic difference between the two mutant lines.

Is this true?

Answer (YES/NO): NO